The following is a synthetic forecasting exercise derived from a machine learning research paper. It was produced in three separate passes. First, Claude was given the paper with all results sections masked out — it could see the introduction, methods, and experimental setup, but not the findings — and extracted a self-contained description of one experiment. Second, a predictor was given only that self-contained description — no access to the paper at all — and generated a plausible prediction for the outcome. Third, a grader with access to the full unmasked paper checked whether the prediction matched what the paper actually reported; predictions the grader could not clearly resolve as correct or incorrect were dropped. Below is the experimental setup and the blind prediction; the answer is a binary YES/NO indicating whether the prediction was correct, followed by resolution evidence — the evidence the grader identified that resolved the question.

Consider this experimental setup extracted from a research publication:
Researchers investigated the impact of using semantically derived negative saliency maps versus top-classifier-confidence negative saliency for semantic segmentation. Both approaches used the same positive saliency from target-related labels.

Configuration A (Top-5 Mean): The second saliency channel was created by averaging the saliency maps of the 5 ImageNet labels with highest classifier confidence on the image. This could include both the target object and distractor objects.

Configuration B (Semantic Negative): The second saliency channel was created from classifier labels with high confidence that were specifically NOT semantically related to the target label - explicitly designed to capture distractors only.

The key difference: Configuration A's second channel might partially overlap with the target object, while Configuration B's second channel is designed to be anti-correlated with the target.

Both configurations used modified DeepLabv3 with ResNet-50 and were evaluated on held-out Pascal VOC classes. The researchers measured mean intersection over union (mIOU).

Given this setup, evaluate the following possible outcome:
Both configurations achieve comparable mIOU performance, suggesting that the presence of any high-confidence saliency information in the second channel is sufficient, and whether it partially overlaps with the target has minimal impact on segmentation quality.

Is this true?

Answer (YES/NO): NO